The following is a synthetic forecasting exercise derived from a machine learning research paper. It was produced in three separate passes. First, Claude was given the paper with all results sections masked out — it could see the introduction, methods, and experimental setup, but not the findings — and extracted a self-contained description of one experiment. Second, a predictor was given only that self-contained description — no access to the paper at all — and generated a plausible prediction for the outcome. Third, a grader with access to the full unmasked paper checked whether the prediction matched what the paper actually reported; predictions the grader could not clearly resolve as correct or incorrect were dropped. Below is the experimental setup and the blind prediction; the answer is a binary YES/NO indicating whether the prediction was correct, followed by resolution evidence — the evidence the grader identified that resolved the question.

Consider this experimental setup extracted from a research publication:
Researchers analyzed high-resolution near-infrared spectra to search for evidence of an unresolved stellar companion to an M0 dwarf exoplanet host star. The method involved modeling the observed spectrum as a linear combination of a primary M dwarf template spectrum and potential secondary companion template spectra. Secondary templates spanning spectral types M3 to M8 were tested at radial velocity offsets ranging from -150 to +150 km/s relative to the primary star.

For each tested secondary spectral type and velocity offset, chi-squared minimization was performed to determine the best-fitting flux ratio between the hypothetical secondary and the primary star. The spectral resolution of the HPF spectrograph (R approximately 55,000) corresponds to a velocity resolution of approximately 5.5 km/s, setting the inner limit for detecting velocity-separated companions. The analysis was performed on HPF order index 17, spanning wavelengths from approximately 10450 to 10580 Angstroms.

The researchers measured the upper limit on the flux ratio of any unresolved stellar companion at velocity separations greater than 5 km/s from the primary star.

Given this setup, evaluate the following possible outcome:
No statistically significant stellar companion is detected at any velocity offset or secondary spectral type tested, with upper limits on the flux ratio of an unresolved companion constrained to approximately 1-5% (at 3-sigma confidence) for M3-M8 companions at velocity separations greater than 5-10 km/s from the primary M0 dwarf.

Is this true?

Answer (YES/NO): NO